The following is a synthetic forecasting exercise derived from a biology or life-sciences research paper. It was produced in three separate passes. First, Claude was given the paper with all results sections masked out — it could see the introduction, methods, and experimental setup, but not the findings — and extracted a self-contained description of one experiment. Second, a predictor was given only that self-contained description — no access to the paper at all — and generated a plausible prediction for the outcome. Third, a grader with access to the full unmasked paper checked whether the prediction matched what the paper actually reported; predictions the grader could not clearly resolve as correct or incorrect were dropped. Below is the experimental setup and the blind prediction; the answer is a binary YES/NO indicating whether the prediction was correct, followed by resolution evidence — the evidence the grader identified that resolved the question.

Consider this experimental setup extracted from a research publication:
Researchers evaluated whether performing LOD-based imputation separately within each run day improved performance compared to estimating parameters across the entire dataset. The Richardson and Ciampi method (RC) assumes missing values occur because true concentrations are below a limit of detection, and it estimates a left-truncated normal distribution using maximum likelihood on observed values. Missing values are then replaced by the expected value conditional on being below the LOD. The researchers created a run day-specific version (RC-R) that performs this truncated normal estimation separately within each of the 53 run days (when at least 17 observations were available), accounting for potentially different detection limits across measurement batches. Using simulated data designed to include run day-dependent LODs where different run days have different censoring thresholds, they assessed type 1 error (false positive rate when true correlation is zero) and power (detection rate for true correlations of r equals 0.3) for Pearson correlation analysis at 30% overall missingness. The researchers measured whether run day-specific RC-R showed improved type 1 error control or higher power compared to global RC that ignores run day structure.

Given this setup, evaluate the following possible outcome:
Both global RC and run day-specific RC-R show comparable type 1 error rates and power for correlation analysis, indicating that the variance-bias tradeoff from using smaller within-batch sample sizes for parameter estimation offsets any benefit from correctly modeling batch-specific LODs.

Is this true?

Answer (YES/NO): NO